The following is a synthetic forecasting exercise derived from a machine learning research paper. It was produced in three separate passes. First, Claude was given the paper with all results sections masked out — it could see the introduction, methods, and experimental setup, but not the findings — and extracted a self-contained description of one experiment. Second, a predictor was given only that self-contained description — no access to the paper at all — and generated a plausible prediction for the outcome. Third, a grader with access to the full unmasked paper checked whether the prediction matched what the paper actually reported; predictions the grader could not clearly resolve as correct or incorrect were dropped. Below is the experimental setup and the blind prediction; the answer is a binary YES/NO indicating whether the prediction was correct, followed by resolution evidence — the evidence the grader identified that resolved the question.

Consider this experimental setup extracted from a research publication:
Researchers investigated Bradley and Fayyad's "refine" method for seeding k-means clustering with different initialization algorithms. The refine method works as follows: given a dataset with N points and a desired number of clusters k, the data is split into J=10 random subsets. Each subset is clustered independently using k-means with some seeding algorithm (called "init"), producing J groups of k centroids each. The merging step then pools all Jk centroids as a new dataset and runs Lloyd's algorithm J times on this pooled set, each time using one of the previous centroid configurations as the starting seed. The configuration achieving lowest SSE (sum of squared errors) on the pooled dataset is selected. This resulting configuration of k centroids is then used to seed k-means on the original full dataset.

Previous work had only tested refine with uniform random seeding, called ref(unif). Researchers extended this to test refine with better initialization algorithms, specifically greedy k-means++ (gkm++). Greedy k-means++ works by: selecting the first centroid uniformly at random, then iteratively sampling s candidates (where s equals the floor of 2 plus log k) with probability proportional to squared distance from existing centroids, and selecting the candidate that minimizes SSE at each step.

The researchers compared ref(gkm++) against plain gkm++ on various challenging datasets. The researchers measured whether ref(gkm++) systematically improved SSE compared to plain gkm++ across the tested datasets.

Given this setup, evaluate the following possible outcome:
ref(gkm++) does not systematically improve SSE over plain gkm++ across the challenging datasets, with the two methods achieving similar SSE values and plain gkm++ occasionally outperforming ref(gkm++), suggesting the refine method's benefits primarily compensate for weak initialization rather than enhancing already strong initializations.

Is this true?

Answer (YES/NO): YES